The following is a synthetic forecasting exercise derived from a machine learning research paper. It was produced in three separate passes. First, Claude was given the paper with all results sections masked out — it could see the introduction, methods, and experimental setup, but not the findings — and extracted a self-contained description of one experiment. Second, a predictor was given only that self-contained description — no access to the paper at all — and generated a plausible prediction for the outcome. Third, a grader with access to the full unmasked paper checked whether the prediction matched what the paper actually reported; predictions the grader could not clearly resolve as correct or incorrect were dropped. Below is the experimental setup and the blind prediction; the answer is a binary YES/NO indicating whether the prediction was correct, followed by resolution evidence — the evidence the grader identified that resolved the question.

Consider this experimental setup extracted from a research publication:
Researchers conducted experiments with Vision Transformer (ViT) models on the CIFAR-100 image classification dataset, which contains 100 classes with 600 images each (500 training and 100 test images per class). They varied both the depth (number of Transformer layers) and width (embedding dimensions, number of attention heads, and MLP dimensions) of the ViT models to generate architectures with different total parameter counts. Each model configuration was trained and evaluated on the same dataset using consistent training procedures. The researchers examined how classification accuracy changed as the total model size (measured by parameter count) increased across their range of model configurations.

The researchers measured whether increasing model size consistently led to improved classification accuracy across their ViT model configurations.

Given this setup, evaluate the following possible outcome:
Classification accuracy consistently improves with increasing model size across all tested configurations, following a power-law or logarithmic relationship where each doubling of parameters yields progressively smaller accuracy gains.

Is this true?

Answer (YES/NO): NO